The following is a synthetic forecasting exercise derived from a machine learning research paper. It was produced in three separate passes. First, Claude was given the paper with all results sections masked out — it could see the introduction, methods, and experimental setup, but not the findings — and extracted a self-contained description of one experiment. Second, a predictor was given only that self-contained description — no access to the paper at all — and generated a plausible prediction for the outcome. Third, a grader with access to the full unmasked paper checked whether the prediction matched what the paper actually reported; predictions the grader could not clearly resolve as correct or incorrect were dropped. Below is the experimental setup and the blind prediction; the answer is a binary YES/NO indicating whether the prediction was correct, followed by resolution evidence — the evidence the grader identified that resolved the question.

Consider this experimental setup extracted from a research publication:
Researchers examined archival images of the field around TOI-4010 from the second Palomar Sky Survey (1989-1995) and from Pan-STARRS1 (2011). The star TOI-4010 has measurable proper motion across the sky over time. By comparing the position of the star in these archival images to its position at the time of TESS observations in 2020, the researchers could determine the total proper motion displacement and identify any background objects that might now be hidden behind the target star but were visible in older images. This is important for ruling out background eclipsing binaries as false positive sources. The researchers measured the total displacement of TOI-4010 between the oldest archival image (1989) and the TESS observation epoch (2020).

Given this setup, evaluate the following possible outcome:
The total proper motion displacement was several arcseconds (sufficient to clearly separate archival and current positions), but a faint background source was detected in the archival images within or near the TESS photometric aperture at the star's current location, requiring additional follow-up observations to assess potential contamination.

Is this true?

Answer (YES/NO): NO